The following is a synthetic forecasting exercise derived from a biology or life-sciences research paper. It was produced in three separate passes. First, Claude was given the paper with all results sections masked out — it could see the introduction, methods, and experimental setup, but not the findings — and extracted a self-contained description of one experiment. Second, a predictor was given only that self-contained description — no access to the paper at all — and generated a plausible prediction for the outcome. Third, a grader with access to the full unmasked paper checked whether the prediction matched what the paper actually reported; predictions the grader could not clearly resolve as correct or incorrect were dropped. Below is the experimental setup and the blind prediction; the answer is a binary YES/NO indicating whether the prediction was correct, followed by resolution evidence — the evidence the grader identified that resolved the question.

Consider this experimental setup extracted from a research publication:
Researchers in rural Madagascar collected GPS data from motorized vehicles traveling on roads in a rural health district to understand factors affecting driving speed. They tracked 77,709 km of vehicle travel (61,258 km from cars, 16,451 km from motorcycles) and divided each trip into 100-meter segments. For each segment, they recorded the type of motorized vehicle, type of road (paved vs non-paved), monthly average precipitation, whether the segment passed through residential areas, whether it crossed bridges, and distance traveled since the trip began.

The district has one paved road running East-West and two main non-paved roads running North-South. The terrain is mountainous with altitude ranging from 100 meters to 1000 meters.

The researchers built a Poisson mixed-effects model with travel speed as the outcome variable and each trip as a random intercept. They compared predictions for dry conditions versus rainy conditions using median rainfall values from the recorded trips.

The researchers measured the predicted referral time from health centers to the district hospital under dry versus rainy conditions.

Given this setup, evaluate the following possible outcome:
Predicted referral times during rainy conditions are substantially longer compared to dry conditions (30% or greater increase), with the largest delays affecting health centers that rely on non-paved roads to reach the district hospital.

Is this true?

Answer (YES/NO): YES